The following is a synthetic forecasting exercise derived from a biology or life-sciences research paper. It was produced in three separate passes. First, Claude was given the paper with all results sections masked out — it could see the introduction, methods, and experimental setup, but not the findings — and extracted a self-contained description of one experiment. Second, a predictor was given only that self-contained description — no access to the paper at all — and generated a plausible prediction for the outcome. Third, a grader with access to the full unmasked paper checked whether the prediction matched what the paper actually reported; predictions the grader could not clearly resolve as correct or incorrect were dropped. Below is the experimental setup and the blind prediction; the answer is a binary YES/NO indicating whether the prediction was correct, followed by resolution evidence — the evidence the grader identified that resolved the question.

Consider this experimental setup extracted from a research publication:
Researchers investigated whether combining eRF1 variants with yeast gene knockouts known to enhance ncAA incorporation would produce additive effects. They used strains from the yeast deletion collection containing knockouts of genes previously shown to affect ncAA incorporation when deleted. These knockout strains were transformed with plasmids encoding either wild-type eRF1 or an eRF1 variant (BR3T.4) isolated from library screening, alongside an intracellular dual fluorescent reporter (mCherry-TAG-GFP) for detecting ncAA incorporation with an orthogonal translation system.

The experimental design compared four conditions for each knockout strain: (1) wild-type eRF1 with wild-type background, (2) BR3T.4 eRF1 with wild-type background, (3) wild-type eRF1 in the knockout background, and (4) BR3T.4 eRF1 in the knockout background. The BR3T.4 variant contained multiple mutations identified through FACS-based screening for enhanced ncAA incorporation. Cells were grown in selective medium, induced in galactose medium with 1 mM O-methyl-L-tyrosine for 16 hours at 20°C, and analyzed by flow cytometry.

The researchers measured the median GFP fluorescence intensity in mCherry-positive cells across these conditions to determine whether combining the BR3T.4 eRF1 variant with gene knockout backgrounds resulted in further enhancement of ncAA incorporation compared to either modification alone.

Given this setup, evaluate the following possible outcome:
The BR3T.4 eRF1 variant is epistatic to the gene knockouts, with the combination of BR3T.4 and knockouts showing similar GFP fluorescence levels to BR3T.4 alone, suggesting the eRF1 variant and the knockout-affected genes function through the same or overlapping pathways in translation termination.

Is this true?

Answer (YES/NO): NO